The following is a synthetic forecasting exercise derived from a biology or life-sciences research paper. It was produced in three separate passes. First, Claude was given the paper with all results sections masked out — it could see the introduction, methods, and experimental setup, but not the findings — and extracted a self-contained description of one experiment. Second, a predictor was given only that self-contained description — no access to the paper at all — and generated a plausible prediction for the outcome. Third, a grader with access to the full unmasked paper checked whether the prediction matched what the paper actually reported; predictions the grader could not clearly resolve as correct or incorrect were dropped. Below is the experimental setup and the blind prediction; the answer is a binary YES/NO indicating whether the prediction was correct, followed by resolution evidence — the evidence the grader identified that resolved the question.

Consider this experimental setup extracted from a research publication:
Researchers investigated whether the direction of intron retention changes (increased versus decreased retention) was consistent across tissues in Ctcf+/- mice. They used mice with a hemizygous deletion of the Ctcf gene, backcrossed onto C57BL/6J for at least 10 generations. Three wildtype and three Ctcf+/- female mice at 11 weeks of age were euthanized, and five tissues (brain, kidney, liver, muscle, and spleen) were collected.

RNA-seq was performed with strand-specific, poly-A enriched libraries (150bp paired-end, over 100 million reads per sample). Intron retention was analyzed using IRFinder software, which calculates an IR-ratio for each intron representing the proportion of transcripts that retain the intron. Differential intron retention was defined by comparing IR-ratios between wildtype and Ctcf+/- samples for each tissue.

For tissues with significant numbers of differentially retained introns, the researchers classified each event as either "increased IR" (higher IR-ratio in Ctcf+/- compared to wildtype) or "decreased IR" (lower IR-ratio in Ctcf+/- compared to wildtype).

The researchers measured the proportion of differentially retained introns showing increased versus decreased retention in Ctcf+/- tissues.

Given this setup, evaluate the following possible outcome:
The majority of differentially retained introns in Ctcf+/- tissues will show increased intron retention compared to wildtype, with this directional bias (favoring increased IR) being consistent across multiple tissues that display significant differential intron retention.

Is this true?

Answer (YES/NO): YES